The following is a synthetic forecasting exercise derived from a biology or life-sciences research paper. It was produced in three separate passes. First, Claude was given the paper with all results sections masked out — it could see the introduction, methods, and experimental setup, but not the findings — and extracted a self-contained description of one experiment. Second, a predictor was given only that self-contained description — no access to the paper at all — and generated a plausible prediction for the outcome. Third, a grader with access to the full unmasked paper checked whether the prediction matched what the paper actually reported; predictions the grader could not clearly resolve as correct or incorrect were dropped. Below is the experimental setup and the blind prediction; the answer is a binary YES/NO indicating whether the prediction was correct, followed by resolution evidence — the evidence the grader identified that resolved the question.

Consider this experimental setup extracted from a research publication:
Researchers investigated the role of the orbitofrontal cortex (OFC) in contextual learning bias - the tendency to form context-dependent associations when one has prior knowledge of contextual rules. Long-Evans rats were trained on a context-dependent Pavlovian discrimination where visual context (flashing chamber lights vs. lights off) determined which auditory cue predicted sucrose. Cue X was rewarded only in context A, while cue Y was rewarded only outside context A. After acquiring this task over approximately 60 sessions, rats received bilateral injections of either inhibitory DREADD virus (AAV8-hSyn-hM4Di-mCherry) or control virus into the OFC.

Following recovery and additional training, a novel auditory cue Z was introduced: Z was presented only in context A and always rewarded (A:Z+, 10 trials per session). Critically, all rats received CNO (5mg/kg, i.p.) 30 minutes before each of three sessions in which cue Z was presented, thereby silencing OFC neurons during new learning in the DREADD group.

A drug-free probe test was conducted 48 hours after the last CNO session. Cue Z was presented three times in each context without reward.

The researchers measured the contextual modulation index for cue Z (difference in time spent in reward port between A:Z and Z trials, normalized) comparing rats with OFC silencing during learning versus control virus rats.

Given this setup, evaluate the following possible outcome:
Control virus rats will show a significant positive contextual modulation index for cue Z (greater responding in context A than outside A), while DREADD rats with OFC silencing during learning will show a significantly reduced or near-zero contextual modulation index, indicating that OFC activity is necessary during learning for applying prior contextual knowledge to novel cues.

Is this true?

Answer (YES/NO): YES